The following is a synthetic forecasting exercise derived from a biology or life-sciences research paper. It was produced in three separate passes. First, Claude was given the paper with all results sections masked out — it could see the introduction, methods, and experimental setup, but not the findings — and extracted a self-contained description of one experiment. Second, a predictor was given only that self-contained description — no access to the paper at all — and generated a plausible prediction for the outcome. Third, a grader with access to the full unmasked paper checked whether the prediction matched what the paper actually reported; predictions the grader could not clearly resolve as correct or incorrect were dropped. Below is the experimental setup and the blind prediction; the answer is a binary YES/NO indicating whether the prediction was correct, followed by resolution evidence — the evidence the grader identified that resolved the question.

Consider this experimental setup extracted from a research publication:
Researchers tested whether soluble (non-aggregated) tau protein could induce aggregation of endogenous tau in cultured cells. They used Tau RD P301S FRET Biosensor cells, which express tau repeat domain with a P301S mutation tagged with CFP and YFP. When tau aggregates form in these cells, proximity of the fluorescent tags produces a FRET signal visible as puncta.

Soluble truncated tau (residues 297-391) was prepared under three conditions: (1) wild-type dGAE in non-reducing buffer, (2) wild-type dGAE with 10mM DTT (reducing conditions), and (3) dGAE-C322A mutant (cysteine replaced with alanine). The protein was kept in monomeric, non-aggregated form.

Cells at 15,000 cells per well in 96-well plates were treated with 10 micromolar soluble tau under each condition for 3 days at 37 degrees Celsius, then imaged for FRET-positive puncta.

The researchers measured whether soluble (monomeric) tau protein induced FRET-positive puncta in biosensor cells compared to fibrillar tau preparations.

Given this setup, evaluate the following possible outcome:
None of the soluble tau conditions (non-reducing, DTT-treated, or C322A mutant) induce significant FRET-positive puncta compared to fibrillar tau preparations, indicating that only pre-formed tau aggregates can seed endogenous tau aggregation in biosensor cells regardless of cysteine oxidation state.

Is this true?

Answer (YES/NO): NO